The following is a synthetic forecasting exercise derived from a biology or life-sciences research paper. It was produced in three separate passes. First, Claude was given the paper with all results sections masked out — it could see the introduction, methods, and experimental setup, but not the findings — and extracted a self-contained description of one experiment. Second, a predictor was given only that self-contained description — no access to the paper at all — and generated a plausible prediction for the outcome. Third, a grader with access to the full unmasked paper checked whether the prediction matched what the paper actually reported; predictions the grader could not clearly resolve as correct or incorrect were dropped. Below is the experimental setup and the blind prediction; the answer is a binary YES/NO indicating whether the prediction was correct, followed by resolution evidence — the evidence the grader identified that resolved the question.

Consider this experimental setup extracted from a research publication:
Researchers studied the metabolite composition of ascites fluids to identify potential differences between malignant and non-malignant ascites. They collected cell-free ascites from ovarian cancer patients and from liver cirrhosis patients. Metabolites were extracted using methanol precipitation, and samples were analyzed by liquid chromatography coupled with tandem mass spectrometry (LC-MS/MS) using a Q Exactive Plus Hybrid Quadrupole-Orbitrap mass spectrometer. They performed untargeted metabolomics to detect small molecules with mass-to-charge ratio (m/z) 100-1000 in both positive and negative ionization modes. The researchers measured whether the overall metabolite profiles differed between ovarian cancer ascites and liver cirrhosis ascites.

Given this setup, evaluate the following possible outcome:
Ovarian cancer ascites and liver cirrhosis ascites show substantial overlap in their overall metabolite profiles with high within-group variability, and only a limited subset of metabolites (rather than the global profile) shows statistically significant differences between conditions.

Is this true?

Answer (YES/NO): NO